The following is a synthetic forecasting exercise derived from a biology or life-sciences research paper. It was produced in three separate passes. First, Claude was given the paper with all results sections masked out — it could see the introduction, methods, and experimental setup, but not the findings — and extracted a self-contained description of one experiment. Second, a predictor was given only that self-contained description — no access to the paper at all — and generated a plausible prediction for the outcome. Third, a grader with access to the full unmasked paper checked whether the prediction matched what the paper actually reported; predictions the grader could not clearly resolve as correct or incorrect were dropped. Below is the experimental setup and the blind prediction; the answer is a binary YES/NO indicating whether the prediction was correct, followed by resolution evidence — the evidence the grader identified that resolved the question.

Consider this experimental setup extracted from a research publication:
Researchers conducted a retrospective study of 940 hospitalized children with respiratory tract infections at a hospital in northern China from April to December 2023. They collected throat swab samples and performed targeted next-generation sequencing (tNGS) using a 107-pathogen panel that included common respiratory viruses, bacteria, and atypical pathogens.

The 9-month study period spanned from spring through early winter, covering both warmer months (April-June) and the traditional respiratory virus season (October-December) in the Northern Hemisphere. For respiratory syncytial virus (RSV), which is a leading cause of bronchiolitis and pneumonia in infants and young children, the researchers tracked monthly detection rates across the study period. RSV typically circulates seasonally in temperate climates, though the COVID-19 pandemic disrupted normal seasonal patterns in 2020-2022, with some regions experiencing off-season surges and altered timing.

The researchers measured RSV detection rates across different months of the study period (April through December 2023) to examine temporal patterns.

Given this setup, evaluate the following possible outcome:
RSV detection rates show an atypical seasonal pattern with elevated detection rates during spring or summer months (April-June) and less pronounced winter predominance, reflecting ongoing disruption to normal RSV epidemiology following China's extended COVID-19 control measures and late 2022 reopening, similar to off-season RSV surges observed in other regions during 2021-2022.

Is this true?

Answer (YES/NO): YES